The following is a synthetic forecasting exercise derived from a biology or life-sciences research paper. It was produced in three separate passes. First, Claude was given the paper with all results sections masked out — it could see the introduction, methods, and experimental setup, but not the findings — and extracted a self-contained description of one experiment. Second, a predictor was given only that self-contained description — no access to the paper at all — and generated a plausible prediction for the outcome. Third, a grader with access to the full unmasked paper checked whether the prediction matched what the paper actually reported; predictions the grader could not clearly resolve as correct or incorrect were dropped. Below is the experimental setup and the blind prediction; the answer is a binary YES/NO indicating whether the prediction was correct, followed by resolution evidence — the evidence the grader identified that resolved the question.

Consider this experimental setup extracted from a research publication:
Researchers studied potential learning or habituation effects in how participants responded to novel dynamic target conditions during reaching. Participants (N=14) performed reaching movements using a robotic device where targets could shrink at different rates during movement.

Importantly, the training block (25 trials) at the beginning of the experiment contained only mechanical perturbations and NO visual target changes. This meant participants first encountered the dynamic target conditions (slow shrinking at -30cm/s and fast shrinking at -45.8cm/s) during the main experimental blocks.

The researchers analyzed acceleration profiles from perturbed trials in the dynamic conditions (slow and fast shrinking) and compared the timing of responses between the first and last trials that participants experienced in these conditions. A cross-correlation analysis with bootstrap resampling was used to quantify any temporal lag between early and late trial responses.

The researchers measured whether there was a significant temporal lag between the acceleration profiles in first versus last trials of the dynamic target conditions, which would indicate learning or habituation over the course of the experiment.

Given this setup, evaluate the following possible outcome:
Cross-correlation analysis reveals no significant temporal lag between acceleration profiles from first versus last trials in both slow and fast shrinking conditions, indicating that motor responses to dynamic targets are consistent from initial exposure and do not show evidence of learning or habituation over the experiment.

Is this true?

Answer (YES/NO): NO